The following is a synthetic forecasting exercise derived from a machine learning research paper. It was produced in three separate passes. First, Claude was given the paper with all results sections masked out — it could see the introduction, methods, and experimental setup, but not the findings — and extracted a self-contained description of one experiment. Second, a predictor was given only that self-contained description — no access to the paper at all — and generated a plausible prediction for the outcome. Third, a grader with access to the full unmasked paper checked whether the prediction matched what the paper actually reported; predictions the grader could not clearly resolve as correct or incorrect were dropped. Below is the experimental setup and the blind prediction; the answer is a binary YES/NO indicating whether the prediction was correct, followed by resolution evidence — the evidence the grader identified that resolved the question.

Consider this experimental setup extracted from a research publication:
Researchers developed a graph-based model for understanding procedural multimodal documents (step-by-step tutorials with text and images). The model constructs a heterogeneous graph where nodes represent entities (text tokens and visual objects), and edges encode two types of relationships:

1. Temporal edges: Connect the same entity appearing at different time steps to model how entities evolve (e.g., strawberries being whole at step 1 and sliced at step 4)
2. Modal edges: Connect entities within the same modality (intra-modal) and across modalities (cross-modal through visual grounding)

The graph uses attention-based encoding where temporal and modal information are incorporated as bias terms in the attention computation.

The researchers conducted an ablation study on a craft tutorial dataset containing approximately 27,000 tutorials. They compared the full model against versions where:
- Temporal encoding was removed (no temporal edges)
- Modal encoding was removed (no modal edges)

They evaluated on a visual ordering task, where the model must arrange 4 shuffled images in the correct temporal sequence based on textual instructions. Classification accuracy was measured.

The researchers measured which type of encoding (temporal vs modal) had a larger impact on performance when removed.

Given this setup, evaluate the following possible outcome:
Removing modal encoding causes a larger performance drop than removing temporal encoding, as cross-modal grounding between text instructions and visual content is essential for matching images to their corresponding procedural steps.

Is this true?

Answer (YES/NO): NO